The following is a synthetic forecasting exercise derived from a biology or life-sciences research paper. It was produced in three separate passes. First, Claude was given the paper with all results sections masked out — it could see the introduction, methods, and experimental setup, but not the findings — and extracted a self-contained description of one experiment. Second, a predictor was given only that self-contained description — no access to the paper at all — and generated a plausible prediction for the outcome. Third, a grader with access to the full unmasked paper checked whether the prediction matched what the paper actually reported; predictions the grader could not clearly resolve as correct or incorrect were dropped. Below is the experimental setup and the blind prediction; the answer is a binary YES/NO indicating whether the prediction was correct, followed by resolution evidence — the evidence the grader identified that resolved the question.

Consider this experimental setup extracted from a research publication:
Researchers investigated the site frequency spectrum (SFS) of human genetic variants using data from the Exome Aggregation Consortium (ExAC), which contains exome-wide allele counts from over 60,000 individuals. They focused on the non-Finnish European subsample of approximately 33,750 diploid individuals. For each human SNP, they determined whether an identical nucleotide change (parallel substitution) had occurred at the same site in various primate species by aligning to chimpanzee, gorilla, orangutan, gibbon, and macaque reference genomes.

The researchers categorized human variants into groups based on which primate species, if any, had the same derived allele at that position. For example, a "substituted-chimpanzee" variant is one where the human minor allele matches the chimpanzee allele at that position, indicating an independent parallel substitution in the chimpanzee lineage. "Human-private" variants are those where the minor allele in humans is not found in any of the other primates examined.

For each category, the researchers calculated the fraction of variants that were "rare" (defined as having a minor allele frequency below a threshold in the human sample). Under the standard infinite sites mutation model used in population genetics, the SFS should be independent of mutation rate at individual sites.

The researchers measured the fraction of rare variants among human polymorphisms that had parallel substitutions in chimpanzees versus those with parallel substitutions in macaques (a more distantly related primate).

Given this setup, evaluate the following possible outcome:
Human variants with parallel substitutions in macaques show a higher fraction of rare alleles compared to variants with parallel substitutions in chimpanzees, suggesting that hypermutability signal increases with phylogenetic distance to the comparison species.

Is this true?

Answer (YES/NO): YES